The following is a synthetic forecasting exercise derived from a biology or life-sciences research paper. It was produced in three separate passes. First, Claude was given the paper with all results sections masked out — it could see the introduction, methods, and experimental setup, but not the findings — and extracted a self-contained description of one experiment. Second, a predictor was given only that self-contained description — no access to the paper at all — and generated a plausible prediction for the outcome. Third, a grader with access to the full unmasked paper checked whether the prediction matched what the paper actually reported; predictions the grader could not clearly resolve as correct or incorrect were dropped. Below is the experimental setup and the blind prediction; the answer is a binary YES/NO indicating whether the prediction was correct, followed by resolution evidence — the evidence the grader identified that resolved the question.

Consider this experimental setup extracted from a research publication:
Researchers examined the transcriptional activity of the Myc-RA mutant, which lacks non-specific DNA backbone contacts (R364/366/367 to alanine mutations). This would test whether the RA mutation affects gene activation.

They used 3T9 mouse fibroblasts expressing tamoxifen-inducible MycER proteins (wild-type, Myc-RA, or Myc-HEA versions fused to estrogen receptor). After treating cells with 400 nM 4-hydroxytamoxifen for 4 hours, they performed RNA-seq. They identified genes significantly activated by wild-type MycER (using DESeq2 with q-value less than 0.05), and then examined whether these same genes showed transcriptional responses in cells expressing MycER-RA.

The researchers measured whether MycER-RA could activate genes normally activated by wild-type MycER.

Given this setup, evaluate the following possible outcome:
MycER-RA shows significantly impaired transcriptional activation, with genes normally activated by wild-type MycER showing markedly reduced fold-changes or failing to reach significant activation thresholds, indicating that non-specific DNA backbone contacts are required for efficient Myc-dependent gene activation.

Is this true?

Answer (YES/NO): YES